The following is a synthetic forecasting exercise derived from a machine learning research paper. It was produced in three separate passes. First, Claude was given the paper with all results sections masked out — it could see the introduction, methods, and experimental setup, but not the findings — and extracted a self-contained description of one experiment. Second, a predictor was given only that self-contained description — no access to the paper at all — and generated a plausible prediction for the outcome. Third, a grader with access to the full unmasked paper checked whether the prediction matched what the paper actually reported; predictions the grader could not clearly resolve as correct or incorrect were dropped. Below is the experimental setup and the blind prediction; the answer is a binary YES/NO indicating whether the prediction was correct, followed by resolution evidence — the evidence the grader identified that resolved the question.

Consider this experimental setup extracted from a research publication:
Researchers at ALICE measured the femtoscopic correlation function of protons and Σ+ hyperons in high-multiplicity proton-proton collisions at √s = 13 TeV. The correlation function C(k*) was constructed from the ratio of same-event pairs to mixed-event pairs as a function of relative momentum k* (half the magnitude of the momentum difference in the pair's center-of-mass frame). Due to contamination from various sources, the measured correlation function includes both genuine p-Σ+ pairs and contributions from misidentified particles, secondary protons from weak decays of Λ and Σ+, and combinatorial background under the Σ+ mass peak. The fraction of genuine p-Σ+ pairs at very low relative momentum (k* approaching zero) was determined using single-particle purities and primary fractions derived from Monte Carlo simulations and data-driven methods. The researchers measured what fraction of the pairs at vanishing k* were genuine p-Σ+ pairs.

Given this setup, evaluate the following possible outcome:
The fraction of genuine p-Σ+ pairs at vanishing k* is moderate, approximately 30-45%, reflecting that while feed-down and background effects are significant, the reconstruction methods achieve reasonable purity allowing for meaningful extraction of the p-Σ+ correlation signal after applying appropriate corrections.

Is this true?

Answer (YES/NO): NO